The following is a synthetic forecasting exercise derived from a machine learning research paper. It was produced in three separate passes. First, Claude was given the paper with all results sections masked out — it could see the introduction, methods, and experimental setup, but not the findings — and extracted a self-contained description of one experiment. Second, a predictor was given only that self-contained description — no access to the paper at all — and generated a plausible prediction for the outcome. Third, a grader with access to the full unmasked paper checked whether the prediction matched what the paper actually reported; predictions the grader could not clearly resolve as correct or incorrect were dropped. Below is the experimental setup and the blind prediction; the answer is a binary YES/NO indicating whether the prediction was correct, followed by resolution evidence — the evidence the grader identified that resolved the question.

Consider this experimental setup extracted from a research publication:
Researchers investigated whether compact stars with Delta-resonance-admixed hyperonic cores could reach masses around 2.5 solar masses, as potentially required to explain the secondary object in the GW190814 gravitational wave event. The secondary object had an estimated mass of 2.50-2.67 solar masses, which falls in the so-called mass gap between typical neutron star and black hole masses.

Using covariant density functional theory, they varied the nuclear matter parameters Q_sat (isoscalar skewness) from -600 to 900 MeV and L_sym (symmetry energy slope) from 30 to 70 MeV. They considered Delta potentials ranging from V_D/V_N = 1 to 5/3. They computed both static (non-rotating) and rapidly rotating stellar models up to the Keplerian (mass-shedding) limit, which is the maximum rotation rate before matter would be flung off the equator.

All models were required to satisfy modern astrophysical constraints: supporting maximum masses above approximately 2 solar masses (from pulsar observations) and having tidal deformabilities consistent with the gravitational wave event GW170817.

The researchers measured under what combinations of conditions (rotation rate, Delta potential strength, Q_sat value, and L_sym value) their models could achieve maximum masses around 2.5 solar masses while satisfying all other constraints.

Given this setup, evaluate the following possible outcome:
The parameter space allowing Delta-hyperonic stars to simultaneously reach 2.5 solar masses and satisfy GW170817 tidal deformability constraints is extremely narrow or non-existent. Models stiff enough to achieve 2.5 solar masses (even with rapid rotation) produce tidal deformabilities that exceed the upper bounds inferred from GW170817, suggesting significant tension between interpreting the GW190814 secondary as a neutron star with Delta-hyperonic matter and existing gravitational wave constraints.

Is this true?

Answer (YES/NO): NO